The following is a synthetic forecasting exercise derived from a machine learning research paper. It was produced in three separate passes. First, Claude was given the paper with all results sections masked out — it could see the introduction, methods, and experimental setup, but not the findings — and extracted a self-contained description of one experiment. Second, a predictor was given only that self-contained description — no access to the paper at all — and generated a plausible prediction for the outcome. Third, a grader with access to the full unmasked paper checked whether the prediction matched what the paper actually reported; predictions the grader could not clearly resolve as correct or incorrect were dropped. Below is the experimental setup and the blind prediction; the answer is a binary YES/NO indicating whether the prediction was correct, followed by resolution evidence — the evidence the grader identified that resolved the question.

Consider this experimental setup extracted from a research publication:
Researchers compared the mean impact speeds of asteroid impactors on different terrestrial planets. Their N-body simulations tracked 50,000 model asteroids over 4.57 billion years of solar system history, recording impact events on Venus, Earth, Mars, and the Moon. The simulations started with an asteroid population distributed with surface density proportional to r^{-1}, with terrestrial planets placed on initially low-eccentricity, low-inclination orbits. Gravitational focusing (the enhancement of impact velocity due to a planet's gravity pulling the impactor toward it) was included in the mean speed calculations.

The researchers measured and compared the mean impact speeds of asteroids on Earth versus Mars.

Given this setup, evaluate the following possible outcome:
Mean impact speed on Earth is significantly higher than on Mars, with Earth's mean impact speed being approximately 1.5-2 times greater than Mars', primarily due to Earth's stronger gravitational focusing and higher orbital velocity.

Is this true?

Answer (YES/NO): YES